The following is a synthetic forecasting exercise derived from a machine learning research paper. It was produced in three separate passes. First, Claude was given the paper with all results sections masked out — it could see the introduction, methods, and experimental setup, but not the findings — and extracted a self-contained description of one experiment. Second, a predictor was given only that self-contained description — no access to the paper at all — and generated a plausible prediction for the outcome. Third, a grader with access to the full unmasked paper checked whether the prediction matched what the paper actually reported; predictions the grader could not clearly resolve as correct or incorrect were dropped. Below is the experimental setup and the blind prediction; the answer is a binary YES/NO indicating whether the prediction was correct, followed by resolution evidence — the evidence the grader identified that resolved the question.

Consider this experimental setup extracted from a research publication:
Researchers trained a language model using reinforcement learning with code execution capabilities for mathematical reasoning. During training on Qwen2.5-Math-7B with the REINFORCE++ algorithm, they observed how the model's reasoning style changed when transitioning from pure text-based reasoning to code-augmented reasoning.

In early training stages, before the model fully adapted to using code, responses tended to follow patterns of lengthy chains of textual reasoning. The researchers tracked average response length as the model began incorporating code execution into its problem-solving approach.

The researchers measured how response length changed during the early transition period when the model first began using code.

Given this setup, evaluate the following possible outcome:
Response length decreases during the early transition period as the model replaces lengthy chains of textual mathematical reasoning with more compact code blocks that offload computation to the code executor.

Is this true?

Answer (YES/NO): YES